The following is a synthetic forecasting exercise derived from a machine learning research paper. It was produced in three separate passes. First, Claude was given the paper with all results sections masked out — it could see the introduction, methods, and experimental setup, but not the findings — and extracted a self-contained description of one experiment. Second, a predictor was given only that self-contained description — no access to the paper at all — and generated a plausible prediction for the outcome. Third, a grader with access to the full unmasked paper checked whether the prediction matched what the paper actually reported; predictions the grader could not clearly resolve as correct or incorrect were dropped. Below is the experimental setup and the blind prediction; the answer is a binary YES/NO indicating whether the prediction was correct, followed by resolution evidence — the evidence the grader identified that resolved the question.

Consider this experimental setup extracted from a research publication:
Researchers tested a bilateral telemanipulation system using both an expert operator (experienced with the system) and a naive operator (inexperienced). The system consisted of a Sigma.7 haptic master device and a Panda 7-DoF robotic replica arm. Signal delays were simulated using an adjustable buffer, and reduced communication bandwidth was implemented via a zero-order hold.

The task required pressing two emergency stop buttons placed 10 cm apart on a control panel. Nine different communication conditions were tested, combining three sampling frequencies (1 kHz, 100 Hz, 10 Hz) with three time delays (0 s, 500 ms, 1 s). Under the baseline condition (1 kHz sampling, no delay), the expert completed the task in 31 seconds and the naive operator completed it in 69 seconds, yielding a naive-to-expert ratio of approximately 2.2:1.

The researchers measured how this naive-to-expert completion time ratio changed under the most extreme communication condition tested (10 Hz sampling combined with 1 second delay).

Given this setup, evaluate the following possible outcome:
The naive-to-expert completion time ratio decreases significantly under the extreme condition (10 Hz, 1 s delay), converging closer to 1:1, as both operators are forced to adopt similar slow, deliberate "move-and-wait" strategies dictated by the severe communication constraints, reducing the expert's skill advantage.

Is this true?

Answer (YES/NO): NO